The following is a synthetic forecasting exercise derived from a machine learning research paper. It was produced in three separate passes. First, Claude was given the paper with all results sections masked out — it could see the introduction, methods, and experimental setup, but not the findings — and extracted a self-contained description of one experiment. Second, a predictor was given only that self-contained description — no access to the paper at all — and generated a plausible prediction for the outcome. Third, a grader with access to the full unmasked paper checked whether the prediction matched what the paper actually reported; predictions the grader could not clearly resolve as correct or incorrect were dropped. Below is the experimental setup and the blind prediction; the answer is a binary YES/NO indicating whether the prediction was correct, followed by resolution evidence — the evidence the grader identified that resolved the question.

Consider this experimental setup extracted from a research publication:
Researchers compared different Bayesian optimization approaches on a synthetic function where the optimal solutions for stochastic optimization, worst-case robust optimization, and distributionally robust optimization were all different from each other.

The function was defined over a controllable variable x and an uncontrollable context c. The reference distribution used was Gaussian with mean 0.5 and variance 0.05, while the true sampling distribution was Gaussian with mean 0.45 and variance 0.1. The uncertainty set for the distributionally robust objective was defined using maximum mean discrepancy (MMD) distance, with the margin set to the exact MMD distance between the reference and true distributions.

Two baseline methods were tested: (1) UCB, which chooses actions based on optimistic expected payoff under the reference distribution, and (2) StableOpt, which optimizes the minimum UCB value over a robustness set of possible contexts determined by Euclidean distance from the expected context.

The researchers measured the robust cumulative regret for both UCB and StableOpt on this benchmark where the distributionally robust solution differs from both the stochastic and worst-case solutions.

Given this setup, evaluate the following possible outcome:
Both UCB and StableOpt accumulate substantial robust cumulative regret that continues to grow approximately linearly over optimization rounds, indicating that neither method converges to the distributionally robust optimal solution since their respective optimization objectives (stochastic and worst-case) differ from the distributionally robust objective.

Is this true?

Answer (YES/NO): YES